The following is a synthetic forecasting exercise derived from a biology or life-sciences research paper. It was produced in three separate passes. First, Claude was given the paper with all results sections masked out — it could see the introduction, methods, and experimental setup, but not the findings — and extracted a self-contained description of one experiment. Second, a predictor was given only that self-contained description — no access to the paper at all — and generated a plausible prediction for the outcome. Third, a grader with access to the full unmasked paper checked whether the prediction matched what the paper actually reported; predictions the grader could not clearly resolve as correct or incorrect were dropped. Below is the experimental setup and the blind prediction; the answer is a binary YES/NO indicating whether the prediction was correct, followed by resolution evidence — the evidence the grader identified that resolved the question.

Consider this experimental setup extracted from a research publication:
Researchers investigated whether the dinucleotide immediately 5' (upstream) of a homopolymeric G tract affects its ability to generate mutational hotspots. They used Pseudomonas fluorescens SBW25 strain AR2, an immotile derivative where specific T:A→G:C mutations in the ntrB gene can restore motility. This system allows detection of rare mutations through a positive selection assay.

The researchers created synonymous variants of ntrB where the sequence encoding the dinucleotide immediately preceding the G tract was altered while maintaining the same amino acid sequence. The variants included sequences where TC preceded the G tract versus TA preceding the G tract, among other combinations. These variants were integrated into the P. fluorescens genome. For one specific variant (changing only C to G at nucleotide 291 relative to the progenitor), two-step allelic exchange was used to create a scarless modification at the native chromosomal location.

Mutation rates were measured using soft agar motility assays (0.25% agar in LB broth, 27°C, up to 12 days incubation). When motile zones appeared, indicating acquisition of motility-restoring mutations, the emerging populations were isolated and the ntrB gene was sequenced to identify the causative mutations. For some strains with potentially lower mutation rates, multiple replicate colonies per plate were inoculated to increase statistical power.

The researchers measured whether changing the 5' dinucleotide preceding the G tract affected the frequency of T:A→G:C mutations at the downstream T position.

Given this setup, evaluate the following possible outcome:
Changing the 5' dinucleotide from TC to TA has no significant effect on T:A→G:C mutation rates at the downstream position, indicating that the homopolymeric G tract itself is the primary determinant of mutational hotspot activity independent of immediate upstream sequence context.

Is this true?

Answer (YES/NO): NO